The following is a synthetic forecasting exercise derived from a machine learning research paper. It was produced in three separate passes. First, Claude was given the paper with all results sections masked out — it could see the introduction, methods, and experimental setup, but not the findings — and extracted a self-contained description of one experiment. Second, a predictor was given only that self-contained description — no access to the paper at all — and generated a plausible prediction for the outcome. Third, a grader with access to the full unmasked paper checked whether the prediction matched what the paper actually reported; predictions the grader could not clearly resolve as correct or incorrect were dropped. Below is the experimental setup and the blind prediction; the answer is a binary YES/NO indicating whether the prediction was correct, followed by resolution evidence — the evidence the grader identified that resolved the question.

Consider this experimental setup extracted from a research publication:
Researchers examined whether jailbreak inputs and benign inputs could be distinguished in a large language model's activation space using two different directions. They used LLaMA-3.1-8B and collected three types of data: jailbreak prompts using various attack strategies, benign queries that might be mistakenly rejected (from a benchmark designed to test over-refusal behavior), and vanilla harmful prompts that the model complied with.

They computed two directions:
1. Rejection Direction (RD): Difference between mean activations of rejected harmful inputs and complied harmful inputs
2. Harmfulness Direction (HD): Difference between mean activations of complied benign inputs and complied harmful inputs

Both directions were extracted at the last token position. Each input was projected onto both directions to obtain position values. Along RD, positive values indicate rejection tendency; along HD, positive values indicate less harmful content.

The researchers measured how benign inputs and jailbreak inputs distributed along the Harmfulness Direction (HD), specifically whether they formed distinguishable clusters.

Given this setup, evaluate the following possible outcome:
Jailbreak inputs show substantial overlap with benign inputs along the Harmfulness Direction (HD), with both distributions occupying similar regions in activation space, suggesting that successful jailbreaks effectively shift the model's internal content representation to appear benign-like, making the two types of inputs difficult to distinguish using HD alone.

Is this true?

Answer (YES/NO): NO